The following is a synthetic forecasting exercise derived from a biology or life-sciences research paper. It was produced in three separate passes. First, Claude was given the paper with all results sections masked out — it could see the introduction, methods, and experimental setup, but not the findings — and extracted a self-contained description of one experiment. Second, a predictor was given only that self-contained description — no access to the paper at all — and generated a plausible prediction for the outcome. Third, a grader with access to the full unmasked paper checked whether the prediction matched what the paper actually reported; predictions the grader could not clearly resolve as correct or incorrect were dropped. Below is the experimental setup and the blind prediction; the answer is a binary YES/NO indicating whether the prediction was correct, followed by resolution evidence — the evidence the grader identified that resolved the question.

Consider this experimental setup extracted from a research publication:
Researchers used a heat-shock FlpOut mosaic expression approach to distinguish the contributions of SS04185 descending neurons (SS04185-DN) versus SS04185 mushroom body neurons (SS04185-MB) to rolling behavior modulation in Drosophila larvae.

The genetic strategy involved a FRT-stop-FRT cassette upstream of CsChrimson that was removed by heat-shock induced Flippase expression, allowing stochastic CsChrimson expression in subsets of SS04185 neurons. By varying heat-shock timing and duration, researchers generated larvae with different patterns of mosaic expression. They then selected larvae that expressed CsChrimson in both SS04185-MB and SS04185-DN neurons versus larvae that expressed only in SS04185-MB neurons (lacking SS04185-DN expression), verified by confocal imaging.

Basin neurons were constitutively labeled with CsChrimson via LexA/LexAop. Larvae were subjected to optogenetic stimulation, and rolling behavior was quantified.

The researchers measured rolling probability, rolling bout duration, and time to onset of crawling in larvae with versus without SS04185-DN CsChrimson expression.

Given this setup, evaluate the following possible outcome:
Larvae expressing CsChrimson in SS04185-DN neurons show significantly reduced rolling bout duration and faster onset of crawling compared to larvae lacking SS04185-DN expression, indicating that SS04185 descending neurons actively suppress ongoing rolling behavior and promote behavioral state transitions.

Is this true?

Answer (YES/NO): YES